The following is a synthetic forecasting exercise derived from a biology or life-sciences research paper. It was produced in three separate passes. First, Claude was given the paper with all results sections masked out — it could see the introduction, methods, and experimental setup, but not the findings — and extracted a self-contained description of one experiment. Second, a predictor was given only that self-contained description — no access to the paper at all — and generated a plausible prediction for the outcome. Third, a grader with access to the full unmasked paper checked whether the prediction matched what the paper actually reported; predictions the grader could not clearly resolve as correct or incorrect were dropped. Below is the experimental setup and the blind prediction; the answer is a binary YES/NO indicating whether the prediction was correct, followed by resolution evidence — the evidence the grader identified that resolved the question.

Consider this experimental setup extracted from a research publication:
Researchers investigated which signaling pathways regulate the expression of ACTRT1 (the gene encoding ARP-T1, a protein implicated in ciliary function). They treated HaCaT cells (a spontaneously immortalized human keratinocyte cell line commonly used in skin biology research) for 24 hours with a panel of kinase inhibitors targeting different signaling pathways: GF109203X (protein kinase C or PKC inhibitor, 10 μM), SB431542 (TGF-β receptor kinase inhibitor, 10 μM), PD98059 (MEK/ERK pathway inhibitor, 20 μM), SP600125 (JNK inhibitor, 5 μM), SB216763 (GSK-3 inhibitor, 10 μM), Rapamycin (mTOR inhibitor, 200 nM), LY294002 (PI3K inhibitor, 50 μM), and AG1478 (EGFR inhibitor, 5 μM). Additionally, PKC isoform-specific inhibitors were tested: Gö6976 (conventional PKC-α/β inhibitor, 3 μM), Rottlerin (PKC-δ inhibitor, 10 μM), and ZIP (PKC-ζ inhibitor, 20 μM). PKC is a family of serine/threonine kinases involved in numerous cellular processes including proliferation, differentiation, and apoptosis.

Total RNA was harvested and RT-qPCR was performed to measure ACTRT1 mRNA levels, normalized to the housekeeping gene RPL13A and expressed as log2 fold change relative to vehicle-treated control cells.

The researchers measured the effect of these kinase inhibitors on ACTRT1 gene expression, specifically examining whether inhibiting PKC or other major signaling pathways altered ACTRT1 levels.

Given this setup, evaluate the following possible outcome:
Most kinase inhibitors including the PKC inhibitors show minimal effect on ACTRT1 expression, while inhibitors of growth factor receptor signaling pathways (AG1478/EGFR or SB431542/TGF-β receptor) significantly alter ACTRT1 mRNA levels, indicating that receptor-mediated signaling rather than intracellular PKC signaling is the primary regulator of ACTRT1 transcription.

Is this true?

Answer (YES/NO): NO